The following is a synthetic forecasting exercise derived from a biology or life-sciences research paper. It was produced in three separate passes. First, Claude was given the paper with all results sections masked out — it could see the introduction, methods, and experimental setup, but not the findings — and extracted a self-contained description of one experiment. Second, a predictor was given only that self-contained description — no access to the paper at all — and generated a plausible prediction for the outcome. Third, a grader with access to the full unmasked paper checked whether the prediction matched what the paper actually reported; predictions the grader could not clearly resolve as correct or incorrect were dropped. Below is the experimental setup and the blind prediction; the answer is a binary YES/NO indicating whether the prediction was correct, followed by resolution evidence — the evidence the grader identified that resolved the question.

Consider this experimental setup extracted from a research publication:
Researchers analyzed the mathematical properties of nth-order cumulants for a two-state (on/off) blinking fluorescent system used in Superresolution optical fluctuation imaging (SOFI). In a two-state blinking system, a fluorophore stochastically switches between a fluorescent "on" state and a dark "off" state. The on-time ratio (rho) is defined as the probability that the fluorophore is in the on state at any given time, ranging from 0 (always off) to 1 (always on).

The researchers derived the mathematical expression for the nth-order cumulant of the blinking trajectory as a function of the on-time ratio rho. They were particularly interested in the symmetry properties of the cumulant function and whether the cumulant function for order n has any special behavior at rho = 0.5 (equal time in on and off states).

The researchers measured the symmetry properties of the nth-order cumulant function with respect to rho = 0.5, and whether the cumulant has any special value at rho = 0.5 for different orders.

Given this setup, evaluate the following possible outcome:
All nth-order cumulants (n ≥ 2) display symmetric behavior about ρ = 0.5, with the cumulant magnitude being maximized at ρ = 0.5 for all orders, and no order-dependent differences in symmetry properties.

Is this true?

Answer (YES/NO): NO